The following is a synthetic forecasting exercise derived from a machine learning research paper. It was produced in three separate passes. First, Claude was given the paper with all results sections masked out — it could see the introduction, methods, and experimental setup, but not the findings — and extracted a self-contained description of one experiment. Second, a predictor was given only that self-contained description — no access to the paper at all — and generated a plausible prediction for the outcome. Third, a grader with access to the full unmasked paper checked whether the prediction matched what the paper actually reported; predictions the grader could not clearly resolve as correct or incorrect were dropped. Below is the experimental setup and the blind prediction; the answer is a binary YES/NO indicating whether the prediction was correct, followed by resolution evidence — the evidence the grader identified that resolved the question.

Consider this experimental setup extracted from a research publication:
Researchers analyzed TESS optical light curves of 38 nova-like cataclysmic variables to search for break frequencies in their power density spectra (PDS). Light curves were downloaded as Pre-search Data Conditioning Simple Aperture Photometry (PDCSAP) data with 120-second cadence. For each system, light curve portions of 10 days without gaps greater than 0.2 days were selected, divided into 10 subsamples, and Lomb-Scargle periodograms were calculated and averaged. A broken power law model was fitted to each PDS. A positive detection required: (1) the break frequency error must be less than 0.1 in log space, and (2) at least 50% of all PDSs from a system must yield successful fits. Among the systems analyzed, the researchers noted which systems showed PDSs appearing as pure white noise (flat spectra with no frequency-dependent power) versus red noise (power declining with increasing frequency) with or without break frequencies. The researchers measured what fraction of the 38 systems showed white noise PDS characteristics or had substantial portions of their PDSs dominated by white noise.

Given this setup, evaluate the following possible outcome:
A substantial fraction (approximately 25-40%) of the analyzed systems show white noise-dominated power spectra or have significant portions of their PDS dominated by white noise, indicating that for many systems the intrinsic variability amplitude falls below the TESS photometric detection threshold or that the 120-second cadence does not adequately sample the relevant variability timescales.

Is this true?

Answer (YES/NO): YES